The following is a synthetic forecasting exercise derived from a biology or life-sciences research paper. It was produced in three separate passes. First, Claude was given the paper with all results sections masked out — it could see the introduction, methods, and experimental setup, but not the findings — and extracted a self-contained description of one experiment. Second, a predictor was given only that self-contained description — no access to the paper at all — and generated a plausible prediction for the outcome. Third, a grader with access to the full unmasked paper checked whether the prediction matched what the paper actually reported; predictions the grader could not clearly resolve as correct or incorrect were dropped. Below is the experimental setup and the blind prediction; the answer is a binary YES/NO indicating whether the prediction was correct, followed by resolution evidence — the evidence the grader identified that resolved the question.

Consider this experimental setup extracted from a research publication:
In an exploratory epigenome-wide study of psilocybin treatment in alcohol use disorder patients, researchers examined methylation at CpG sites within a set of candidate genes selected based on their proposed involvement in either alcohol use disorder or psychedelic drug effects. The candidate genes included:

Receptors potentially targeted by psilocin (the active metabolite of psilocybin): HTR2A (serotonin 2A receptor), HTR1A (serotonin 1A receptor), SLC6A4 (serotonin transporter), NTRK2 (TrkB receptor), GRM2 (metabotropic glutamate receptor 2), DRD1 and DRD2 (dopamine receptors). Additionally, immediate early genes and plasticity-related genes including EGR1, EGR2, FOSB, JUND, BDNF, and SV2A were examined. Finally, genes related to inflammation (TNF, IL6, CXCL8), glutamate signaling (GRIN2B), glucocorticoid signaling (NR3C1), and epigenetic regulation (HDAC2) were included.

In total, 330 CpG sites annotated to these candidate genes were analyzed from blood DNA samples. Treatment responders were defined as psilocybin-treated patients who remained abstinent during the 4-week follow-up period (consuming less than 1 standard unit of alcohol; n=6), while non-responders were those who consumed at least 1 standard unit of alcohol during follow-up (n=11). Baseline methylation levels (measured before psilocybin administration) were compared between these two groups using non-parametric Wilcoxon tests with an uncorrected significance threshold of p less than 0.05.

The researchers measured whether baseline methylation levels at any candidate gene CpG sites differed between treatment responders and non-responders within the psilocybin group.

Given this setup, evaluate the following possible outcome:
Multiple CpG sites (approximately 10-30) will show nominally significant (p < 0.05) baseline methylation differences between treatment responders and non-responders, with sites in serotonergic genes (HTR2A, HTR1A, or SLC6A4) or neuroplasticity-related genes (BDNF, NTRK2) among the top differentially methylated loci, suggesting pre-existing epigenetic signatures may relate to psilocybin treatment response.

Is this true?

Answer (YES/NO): YES